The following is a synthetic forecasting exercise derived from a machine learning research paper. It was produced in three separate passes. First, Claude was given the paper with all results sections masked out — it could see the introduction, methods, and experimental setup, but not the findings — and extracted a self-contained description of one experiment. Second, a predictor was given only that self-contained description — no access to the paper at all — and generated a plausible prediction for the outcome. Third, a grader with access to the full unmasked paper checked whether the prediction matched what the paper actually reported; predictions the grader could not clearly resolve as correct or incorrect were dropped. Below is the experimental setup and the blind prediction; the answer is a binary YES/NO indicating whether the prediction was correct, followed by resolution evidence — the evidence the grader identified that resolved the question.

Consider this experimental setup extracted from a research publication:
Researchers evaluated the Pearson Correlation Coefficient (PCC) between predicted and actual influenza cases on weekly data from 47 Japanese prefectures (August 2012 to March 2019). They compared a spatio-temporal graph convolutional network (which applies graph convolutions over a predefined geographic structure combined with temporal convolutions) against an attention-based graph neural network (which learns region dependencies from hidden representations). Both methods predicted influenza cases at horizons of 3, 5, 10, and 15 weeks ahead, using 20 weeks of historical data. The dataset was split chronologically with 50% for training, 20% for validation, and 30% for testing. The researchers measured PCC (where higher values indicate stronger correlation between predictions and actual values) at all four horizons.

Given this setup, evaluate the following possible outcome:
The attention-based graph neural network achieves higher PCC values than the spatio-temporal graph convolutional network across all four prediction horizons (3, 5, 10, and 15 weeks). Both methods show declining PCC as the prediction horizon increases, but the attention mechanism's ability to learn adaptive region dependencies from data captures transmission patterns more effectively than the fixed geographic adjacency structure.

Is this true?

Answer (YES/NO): NO